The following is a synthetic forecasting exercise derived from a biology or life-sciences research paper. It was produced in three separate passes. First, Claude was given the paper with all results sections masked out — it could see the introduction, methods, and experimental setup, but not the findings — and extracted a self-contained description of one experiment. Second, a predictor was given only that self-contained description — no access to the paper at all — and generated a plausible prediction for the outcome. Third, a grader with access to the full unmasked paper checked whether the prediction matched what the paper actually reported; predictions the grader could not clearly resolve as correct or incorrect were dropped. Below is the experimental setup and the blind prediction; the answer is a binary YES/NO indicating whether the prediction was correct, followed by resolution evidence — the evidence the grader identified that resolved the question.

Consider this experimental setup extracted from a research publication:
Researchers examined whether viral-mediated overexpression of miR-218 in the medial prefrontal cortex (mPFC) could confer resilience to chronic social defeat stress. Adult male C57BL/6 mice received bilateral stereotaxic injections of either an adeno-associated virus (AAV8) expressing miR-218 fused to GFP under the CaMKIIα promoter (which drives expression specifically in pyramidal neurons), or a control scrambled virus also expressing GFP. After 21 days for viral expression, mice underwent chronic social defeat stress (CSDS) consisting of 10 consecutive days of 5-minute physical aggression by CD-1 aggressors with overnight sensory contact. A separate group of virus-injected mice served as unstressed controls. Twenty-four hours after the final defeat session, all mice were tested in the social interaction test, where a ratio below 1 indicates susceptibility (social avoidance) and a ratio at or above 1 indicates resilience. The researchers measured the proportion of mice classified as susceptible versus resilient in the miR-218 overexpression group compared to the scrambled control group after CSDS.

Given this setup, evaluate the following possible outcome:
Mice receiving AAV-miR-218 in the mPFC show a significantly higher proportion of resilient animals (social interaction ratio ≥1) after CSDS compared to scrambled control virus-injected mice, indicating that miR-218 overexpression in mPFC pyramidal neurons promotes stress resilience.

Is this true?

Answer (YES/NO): YES